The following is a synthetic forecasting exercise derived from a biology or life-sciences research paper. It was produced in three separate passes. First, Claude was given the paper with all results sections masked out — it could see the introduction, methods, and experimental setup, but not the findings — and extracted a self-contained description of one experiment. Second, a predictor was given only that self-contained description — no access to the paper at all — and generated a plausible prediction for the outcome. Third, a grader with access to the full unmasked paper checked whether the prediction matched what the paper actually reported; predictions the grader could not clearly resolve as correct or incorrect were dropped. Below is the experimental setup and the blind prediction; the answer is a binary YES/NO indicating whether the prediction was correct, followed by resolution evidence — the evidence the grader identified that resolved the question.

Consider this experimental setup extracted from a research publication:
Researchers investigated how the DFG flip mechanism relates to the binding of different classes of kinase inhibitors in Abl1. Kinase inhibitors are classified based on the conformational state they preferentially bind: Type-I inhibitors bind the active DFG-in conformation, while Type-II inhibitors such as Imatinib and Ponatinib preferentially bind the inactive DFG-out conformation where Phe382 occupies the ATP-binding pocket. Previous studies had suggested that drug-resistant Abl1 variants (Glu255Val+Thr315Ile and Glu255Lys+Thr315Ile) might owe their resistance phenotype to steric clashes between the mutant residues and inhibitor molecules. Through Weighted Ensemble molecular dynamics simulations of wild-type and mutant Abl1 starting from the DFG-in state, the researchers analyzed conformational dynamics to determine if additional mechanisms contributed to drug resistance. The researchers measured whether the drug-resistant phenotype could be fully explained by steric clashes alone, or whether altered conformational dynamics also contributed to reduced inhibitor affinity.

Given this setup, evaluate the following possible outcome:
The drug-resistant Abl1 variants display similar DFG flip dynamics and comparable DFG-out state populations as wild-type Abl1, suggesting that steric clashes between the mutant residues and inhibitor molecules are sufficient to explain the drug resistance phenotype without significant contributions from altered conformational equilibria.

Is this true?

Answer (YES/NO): NO